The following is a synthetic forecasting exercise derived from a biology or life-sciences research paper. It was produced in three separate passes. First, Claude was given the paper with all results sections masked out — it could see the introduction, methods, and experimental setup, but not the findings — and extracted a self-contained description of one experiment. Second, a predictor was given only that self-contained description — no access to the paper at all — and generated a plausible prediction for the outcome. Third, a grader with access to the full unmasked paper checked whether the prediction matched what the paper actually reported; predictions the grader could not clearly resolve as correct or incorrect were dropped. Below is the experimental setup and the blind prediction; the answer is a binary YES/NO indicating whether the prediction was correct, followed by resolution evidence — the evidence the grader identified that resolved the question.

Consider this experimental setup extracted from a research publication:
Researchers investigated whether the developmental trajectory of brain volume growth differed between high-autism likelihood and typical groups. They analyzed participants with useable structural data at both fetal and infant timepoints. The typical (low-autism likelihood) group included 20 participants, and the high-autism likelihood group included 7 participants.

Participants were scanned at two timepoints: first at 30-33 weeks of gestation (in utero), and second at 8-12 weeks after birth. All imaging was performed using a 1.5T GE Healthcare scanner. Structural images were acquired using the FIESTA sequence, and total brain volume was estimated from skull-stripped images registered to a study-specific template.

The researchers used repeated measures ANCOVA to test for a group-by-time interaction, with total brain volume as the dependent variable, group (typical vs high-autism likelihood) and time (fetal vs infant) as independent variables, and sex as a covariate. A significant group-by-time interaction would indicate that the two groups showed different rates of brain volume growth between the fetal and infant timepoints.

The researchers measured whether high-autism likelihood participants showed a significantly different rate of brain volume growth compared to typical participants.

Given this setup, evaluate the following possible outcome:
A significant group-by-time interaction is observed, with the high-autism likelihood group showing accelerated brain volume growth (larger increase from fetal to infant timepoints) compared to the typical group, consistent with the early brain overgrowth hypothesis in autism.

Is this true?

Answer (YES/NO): NO